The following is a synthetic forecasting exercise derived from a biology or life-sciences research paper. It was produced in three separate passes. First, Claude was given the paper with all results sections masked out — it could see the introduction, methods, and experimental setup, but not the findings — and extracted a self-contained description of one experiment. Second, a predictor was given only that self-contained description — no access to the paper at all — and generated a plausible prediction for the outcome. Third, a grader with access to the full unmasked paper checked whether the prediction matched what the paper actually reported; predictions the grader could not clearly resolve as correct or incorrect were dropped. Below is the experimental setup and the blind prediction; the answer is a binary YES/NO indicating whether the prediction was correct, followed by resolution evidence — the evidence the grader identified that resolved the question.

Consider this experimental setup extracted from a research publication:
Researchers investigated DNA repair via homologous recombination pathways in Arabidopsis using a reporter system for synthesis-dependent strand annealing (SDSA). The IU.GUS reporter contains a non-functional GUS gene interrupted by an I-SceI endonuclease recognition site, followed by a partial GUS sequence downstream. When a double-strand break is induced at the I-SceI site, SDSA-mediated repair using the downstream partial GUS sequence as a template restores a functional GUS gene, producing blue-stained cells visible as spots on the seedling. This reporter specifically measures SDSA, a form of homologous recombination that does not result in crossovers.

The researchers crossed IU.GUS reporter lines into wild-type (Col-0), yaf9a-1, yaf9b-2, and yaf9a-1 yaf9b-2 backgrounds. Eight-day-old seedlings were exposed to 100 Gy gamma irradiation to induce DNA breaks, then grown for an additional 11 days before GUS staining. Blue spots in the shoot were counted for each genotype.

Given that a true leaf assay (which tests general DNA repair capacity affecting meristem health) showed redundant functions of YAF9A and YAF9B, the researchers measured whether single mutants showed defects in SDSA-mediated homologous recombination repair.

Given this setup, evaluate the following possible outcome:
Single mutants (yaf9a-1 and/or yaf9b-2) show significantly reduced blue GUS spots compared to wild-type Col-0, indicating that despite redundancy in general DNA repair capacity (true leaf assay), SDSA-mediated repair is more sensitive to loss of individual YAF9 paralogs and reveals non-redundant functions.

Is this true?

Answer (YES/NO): YES